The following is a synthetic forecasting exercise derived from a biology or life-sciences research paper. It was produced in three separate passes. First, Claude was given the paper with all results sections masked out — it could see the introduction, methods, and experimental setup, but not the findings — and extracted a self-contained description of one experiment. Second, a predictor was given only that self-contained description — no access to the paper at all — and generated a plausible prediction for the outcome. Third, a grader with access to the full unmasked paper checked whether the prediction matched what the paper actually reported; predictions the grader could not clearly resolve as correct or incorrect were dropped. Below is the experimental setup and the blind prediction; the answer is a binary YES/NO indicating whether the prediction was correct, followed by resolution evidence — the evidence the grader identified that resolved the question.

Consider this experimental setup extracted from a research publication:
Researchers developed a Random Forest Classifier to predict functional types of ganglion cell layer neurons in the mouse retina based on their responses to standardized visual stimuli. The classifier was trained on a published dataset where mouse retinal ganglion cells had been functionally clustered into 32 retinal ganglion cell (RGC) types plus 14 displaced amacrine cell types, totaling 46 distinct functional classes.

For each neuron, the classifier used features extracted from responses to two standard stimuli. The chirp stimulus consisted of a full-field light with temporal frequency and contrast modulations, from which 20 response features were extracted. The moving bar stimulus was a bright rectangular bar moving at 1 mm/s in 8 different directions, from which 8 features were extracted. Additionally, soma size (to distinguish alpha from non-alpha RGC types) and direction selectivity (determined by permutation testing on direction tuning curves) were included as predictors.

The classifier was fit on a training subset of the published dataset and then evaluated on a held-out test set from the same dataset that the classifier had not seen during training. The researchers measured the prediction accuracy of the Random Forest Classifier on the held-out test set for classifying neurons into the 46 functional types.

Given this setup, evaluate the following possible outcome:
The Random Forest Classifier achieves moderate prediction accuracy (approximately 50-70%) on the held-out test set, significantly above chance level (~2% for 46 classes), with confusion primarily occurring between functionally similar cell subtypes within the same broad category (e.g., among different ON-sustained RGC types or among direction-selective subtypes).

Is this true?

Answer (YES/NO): NO